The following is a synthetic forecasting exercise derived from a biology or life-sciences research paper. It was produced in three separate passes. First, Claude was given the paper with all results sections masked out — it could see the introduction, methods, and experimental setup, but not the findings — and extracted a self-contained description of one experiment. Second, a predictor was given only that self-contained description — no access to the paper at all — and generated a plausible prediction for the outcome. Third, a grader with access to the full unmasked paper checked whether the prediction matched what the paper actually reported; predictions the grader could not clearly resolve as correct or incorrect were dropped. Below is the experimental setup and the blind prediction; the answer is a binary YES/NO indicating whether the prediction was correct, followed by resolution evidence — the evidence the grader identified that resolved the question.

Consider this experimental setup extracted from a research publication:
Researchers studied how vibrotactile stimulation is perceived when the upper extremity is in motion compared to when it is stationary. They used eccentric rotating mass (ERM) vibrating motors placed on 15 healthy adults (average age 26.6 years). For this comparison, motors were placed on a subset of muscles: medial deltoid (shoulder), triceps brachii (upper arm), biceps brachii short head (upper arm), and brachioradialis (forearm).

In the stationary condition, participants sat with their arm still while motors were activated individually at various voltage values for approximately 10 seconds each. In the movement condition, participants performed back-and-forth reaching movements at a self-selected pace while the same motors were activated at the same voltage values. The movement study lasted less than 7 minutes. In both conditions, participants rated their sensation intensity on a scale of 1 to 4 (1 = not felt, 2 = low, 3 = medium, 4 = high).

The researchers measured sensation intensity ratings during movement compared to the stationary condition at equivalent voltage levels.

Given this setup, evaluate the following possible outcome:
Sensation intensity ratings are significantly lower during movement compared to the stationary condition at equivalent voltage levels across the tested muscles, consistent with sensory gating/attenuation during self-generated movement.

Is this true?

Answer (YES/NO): NO